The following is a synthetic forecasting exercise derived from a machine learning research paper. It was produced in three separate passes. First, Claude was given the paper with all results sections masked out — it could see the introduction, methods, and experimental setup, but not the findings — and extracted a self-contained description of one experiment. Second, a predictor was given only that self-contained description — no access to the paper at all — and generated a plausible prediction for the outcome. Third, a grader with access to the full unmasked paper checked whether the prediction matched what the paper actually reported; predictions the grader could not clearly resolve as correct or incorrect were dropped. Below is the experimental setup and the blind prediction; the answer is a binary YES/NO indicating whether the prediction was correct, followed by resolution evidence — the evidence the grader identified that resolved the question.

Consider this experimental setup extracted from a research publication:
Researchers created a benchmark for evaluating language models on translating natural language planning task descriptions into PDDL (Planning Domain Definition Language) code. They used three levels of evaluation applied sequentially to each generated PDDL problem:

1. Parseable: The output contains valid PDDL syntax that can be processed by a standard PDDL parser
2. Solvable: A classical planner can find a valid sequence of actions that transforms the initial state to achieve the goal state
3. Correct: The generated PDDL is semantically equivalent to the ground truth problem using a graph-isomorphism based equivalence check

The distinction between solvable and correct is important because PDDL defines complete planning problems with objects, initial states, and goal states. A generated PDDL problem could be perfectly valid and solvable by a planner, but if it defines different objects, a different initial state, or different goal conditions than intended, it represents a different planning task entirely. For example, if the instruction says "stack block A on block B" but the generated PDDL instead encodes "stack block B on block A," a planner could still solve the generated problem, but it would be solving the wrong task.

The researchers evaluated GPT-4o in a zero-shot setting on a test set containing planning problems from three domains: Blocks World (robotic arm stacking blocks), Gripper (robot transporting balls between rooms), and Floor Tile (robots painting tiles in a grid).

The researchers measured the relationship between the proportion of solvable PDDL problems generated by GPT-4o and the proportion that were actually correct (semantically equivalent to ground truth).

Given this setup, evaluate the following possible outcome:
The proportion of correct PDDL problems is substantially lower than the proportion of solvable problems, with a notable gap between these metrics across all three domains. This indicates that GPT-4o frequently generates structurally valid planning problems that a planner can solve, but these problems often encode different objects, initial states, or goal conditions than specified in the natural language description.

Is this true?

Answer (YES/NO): YES